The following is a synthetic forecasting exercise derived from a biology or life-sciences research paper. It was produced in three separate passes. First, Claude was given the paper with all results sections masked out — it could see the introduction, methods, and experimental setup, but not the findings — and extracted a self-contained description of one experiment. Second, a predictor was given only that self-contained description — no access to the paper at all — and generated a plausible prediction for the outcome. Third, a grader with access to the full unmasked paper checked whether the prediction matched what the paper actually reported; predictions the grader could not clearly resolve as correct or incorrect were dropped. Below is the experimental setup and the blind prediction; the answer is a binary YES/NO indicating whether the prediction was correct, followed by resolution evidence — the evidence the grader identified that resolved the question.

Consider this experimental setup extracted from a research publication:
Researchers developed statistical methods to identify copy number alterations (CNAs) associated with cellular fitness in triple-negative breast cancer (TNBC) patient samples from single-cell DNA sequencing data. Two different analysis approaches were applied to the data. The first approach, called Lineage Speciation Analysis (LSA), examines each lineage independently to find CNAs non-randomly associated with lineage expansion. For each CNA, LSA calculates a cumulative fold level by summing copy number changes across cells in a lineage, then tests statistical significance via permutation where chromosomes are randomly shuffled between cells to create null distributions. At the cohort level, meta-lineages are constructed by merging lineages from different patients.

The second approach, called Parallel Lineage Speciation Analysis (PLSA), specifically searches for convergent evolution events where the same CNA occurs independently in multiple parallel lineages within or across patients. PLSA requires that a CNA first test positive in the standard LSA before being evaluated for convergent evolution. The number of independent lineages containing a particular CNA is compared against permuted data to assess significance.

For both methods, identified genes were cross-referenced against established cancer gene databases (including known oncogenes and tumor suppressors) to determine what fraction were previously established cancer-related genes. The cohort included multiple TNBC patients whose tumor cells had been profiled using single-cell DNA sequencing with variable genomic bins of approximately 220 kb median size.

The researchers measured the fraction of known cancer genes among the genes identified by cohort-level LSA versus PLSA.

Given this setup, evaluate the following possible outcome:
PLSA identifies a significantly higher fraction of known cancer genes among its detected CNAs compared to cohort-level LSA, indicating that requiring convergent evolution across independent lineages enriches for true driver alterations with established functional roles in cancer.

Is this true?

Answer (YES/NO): NO